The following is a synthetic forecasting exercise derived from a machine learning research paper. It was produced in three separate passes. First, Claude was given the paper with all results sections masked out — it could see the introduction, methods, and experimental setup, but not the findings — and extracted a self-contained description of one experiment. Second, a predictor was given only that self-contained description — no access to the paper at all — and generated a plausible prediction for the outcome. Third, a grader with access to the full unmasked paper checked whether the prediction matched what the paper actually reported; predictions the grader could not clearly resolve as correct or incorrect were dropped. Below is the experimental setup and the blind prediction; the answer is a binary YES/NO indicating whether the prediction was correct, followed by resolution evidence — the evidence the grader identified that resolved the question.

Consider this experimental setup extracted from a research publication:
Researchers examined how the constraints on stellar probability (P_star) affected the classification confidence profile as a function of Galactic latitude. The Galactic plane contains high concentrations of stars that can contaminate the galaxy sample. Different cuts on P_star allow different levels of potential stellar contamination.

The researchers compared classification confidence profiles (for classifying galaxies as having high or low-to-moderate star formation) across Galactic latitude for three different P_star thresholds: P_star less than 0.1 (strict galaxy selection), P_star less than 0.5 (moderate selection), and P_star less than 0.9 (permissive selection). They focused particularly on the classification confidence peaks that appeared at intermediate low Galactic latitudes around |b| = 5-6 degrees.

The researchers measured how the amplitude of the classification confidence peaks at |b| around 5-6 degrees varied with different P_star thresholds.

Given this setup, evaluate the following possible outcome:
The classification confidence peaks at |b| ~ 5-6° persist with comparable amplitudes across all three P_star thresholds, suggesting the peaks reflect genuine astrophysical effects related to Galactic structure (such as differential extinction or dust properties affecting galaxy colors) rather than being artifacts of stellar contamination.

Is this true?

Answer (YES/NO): NO